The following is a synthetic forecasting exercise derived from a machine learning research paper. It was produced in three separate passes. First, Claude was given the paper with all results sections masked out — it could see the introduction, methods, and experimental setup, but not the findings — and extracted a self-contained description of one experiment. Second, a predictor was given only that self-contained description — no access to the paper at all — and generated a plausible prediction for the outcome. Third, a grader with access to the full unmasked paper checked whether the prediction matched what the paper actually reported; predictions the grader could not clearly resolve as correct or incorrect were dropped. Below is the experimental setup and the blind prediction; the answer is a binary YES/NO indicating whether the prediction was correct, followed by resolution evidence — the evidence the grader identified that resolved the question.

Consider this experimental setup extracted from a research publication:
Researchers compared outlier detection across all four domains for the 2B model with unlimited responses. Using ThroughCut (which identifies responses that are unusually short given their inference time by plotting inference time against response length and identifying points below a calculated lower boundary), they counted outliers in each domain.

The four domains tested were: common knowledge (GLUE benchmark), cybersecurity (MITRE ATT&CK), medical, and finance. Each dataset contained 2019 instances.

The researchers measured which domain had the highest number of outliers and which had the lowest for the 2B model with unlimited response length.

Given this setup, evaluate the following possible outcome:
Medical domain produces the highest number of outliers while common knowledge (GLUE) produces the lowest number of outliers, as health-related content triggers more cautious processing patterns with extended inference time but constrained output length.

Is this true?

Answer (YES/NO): NO